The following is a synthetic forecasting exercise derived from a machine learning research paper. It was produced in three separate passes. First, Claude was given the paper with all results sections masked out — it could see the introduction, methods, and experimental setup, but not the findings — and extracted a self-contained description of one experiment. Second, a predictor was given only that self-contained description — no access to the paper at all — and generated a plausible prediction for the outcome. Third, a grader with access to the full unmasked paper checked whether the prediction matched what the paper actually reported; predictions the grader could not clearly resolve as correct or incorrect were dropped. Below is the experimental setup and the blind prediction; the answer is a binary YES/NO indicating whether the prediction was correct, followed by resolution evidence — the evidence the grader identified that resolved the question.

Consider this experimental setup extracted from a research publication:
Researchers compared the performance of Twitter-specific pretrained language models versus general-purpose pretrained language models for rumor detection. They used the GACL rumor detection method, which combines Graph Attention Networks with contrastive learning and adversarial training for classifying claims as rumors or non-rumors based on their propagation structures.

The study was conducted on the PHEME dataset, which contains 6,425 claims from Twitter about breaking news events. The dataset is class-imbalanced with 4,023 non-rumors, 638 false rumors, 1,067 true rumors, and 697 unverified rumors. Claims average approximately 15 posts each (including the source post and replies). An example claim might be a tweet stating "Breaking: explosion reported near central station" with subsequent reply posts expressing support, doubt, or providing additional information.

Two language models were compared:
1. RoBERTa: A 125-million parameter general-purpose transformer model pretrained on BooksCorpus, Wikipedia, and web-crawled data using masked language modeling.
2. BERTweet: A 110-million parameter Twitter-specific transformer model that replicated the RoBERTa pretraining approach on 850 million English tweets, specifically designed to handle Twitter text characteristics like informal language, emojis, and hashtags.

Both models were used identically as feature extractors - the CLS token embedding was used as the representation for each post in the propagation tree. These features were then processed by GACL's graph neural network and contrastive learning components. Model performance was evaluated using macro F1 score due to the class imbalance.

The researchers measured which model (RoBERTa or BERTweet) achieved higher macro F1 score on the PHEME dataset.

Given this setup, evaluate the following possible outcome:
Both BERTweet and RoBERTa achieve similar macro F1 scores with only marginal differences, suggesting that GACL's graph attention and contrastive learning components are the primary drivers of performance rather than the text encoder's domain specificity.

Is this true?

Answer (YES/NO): NO